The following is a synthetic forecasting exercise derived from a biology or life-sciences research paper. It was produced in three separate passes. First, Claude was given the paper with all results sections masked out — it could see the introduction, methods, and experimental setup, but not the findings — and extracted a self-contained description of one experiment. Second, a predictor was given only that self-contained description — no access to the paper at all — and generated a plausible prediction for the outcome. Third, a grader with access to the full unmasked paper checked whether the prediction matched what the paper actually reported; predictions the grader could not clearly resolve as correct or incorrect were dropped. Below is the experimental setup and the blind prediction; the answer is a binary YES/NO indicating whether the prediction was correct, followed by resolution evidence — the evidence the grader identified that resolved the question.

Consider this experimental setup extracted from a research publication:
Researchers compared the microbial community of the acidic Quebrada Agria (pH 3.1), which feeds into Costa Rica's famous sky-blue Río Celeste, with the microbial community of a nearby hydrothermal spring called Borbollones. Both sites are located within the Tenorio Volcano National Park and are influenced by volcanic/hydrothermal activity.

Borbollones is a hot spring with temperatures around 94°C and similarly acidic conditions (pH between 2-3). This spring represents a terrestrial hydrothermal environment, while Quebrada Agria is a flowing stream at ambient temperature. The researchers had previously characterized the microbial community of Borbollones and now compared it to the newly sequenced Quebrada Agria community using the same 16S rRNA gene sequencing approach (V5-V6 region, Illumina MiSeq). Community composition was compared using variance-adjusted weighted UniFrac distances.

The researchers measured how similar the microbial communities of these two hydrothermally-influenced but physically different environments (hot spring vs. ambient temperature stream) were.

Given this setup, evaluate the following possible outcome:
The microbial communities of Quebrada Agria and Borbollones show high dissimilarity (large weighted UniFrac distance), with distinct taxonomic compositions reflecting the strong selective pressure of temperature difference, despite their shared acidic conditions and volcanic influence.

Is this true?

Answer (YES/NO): NO